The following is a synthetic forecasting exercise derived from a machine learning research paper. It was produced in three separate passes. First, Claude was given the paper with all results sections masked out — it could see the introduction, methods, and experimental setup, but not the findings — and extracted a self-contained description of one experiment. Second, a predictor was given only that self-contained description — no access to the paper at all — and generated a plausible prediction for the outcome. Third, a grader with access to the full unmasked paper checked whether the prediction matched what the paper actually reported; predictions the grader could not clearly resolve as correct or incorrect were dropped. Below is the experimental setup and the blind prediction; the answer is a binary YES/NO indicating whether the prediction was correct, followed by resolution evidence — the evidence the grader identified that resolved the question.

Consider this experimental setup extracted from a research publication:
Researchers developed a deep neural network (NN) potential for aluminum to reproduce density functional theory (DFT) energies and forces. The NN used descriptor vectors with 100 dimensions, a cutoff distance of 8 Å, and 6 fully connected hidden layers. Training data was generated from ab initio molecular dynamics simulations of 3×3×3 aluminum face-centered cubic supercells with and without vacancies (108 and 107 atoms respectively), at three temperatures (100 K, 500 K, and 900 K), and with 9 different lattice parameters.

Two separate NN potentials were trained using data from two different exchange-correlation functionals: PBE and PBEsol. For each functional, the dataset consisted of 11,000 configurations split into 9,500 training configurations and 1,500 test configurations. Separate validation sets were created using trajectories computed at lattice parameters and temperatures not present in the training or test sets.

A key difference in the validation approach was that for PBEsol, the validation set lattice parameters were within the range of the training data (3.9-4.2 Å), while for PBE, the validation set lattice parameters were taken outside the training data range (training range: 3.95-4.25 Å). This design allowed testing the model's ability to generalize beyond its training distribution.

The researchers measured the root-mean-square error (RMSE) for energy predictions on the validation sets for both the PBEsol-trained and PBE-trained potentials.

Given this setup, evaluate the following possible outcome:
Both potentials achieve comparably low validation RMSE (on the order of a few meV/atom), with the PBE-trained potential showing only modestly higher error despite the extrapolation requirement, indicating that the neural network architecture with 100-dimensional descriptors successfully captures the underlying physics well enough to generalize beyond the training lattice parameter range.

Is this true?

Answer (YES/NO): NO